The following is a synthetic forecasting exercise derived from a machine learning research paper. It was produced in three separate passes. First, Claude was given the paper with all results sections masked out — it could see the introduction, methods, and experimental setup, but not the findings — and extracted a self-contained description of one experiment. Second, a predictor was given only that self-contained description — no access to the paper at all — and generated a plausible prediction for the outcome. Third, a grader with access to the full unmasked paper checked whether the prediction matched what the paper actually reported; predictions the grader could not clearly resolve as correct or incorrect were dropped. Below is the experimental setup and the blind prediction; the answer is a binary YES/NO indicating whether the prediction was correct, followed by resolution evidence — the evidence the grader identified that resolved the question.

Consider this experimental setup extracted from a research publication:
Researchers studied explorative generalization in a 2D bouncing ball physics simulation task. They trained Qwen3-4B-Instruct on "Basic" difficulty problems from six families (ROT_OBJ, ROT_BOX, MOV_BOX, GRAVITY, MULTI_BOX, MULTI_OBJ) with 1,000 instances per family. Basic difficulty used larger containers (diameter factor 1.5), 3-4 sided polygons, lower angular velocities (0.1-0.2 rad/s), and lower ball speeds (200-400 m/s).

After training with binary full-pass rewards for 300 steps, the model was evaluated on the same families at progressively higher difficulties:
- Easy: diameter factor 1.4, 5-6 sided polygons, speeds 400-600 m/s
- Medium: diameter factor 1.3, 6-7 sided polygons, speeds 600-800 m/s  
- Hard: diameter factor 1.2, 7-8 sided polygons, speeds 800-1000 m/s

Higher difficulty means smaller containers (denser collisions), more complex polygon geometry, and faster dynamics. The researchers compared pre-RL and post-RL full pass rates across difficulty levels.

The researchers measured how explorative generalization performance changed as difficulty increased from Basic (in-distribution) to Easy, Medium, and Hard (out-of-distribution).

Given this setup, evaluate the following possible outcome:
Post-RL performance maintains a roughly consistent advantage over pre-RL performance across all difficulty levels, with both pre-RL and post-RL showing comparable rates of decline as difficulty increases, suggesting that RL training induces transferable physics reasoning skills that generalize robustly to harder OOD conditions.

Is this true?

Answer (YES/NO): NO